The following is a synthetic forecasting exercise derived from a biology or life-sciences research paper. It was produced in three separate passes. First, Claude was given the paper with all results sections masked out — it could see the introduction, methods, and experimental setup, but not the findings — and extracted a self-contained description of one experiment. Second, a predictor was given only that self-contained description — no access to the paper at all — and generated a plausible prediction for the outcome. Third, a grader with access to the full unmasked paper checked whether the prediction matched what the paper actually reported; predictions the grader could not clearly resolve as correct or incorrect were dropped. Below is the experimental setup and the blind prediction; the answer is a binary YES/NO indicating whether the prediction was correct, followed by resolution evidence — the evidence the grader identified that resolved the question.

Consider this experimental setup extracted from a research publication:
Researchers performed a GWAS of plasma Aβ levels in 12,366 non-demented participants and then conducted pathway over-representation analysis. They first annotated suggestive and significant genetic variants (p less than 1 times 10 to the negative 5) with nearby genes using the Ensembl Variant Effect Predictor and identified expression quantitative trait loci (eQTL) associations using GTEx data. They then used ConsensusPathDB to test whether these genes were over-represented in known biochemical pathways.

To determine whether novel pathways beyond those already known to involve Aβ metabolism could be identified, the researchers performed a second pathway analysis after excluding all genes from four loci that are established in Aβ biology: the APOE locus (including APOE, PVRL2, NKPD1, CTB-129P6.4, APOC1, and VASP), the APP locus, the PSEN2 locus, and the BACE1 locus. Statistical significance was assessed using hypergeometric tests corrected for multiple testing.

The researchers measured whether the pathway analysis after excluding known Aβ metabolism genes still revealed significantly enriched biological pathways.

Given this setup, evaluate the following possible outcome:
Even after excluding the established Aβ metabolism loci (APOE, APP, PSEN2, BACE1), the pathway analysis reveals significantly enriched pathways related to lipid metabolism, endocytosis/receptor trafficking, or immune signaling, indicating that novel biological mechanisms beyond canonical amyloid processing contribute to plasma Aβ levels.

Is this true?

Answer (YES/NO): NO